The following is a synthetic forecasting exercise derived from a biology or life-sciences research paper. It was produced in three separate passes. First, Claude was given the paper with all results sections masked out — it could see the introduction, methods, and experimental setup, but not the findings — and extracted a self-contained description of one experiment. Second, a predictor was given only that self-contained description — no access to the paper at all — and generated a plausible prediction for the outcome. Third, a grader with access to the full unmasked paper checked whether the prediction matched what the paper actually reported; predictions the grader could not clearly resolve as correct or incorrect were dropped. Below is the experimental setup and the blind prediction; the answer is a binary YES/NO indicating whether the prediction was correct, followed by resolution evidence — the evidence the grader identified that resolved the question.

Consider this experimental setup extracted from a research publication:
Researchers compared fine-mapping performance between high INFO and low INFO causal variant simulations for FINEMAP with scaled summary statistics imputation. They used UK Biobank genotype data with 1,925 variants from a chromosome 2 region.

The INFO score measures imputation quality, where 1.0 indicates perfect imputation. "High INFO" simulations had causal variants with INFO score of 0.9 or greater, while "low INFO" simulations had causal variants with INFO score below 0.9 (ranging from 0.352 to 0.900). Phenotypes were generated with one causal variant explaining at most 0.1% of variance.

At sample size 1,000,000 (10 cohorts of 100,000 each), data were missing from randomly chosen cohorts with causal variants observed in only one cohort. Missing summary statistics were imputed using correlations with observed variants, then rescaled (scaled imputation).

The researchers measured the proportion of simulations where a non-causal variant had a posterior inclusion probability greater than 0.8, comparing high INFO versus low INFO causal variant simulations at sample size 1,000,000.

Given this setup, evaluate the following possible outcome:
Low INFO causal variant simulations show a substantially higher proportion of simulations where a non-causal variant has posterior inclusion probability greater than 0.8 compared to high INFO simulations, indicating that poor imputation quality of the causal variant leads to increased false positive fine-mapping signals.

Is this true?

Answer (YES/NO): YES